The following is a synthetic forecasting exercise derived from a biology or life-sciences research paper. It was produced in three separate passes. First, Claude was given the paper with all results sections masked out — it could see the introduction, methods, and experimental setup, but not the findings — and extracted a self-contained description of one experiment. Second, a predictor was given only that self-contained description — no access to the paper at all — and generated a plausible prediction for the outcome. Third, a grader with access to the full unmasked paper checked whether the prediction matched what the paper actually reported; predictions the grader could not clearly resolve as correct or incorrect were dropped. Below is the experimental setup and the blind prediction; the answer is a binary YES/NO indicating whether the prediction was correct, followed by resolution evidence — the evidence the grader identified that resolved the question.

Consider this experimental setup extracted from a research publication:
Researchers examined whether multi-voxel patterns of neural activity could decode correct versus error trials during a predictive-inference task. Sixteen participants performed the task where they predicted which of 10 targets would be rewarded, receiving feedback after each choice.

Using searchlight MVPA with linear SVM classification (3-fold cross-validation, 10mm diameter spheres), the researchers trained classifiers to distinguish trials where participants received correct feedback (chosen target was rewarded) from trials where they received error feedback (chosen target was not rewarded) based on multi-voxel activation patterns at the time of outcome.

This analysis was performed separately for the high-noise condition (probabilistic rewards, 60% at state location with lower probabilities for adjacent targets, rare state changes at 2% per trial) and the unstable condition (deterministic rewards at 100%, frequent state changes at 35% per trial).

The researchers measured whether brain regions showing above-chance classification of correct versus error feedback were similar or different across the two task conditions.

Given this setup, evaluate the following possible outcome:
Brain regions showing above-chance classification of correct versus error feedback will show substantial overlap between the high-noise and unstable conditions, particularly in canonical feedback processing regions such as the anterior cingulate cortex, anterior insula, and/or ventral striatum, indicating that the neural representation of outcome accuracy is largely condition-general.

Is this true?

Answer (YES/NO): NO